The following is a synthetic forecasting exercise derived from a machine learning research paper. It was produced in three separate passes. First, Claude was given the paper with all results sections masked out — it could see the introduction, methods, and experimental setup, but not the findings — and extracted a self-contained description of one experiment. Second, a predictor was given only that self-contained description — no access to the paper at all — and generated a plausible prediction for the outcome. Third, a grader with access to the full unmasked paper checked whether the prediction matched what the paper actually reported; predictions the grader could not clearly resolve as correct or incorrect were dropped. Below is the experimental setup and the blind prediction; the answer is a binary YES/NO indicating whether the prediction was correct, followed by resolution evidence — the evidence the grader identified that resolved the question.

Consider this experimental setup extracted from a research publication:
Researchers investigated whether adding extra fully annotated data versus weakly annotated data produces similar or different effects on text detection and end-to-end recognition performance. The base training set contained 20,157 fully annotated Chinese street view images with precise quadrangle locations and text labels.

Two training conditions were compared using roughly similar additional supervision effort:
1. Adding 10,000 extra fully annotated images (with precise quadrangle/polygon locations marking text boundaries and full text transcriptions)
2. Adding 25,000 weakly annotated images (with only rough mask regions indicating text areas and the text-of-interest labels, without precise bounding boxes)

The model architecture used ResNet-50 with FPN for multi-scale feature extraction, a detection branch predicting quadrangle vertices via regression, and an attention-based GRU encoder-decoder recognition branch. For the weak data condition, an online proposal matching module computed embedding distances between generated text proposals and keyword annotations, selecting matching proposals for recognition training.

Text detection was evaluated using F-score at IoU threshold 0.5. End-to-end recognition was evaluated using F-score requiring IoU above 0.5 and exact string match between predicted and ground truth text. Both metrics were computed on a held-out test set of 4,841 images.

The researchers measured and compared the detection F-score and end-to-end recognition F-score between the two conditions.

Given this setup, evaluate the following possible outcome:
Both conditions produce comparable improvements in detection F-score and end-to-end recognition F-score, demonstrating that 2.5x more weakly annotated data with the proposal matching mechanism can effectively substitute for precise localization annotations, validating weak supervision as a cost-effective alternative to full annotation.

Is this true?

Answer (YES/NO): YES